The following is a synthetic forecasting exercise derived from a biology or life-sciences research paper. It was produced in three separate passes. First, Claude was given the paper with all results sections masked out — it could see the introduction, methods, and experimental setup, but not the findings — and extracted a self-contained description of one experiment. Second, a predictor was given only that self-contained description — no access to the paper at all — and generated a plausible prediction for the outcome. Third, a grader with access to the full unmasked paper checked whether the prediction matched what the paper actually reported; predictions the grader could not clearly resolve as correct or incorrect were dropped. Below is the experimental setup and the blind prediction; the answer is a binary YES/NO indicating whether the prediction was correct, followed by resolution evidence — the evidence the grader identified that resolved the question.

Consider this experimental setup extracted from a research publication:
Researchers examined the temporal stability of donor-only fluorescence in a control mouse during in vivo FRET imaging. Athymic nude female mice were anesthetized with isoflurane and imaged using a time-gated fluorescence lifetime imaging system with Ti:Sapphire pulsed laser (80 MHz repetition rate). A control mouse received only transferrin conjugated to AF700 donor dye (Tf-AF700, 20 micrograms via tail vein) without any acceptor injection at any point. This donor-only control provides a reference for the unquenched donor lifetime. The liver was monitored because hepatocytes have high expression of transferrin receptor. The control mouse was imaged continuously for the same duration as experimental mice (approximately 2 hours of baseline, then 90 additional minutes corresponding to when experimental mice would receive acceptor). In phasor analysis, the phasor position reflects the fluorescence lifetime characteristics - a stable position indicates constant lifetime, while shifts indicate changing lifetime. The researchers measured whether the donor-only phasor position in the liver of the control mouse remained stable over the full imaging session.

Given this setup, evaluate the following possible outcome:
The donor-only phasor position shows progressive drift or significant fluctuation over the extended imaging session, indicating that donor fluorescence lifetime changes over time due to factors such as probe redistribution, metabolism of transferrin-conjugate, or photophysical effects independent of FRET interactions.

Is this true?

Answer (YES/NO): NO